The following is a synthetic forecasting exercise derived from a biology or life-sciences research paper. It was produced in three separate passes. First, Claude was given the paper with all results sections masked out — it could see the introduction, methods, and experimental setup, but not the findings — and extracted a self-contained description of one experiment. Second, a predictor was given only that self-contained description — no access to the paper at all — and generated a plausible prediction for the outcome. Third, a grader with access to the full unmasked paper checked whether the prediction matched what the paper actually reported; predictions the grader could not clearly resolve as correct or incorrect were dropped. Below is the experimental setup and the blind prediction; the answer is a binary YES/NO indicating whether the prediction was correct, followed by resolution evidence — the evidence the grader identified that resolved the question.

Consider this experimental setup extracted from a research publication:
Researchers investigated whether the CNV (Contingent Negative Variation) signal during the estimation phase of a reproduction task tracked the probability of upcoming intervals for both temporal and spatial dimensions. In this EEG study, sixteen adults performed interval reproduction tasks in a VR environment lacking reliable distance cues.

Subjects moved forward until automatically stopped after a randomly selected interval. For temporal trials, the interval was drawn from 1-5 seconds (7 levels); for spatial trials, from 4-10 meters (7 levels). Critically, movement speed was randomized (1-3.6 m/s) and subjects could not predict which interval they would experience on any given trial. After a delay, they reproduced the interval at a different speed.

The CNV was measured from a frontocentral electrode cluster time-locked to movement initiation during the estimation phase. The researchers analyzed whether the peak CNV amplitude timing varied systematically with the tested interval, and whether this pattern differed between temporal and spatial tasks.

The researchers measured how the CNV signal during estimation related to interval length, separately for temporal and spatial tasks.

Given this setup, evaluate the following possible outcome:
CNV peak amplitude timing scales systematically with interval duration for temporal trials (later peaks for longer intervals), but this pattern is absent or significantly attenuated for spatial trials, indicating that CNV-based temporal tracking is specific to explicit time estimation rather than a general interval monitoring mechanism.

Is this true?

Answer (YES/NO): NO